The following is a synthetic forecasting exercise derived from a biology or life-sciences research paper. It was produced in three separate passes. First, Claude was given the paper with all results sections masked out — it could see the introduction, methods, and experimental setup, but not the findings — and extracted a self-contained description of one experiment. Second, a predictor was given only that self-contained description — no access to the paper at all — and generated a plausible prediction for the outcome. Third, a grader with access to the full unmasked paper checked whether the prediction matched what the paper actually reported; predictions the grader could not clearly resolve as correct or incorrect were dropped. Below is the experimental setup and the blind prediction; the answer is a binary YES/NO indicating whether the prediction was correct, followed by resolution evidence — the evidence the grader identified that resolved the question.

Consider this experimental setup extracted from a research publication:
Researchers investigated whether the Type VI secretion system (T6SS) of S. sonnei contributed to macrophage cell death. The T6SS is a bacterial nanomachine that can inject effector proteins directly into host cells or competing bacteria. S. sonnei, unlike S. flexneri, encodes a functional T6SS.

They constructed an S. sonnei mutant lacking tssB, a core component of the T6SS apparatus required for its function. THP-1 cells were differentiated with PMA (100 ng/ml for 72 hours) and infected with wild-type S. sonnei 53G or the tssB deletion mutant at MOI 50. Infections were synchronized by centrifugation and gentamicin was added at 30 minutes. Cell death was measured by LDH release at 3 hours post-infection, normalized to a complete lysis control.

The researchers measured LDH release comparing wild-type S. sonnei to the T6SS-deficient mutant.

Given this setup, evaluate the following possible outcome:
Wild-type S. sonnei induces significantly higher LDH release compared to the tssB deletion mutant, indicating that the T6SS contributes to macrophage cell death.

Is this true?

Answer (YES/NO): NO